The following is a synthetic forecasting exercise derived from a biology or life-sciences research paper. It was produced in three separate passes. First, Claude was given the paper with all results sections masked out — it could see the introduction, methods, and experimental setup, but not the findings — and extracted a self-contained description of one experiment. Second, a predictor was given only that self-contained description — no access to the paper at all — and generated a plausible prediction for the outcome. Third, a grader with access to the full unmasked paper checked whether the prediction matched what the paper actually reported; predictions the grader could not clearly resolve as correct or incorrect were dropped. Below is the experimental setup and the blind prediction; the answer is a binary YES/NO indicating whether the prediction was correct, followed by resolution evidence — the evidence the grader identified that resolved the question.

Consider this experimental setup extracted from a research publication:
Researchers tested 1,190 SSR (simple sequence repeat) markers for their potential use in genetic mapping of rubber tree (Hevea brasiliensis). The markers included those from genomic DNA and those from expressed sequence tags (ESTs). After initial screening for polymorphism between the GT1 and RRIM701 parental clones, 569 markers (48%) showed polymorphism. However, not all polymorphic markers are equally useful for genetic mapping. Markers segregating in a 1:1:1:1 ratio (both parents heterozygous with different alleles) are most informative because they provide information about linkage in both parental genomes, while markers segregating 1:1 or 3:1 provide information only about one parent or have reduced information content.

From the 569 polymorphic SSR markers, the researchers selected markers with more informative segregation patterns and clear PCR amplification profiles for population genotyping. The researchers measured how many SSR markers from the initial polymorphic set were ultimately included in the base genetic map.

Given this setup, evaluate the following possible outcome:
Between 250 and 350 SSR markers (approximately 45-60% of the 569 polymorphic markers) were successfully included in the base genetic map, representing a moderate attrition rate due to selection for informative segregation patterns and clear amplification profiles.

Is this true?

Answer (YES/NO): NO